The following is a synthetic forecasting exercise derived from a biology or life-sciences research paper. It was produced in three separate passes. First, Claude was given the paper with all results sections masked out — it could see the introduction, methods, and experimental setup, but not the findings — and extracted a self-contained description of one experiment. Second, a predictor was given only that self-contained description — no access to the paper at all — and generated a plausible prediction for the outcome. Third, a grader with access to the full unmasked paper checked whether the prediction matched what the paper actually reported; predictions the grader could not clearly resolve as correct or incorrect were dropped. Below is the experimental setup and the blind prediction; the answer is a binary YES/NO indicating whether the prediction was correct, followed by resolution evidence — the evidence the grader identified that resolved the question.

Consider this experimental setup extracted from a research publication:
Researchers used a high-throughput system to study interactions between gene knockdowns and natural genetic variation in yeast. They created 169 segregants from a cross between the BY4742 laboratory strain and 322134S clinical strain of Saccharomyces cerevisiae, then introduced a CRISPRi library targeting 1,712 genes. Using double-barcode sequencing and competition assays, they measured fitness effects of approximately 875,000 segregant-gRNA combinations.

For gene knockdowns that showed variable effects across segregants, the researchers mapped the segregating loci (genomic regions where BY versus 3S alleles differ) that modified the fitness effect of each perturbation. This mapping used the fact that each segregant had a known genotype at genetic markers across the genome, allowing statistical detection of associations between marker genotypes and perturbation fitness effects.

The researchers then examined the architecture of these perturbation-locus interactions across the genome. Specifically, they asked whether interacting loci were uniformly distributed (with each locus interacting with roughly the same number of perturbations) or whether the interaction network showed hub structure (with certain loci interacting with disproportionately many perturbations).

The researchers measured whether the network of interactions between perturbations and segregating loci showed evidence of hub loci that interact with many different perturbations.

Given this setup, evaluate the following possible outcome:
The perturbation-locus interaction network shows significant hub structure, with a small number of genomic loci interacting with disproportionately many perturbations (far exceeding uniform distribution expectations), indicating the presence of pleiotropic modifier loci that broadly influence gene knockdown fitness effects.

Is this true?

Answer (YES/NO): YES